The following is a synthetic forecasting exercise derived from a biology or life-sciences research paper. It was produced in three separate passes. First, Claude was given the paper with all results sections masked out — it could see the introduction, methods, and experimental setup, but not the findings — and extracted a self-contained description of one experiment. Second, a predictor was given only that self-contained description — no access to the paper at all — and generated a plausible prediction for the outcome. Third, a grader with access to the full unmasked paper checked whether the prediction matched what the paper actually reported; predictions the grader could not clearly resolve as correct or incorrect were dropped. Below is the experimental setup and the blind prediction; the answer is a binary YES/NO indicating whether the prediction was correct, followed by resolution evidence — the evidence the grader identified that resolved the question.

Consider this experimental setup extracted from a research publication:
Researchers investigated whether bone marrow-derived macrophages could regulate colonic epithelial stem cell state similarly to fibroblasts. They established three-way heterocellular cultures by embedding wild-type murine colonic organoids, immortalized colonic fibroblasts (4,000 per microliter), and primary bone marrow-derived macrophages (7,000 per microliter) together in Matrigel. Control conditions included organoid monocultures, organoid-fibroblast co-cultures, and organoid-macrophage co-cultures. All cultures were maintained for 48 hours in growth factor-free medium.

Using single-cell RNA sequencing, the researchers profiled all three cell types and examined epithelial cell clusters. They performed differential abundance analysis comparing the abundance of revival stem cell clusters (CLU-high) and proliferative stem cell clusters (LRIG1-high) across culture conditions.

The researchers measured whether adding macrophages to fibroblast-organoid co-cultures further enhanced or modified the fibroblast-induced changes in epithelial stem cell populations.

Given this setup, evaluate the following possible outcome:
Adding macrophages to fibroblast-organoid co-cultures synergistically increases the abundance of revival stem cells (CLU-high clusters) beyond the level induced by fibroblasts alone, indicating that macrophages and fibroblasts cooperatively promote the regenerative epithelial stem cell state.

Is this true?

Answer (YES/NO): NO